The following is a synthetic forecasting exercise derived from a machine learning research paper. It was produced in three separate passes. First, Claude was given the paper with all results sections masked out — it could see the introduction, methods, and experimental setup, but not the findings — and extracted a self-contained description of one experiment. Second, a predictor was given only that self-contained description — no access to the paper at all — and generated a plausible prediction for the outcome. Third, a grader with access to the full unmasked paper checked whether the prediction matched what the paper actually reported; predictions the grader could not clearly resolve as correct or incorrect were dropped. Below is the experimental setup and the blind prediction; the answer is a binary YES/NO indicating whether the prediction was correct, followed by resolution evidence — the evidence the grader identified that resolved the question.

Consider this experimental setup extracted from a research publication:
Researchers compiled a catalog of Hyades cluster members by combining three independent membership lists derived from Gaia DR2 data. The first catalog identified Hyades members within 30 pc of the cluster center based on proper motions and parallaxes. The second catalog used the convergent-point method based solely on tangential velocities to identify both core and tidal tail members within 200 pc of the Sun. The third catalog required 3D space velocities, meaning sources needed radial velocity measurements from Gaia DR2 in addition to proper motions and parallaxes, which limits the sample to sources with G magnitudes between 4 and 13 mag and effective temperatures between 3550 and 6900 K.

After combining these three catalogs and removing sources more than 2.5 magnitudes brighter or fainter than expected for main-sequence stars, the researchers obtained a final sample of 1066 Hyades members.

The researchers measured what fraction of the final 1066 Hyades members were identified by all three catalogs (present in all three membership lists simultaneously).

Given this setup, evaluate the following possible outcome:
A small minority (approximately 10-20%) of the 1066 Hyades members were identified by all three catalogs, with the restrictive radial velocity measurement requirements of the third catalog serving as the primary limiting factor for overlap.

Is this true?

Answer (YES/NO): YES